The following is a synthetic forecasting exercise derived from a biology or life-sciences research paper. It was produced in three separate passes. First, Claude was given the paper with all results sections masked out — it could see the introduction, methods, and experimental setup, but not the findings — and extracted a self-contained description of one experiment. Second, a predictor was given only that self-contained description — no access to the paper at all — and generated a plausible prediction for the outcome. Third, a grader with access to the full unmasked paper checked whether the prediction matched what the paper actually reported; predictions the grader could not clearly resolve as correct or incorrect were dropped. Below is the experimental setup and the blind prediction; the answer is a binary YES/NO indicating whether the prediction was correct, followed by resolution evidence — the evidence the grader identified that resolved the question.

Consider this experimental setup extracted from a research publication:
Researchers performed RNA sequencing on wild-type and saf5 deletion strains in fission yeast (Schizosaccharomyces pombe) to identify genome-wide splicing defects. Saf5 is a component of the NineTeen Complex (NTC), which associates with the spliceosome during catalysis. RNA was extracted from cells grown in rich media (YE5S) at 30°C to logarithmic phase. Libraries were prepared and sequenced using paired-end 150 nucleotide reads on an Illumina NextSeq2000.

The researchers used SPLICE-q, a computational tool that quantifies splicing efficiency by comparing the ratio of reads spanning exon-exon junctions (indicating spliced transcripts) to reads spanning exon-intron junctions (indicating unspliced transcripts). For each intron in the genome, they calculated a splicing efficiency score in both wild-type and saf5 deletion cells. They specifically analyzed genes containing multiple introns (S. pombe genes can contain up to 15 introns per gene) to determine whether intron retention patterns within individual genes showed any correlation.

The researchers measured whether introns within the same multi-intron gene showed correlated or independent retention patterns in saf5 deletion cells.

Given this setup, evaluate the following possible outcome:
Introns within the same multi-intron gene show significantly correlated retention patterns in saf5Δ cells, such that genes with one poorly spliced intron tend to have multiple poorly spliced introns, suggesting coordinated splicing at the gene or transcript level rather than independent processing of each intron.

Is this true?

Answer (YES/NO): YES